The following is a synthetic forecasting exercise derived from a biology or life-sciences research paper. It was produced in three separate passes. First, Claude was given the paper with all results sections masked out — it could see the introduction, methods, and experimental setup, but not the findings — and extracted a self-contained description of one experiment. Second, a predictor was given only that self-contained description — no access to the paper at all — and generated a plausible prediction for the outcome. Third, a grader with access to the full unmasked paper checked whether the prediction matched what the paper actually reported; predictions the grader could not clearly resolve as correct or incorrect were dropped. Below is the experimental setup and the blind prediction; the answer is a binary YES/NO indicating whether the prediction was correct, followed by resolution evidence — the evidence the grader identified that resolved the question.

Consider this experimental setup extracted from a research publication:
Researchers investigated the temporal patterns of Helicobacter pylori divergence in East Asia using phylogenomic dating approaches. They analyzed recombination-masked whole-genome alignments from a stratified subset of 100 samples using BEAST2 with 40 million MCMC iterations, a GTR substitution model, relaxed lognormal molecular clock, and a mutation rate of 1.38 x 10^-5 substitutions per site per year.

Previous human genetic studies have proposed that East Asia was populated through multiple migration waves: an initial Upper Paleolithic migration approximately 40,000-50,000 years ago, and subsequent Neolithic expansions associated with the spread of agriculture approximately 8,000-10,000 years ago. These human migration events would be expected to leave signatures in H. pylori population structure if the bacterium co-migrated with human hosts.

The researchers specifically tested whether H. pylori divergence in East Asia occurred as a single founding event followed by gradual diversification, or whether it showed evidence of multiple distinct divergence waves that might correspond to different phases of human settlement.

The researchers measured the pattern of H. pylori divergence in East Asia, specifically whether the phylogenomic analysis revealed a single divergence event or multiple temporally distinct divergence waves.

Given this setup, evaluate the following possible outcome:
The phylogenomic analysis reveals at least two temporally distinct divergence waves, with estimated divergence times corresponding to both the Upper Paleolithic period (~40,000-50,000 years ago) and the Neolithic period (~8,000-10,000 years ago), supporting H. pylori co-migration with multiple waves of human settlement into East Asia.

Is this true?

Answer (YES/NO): NO